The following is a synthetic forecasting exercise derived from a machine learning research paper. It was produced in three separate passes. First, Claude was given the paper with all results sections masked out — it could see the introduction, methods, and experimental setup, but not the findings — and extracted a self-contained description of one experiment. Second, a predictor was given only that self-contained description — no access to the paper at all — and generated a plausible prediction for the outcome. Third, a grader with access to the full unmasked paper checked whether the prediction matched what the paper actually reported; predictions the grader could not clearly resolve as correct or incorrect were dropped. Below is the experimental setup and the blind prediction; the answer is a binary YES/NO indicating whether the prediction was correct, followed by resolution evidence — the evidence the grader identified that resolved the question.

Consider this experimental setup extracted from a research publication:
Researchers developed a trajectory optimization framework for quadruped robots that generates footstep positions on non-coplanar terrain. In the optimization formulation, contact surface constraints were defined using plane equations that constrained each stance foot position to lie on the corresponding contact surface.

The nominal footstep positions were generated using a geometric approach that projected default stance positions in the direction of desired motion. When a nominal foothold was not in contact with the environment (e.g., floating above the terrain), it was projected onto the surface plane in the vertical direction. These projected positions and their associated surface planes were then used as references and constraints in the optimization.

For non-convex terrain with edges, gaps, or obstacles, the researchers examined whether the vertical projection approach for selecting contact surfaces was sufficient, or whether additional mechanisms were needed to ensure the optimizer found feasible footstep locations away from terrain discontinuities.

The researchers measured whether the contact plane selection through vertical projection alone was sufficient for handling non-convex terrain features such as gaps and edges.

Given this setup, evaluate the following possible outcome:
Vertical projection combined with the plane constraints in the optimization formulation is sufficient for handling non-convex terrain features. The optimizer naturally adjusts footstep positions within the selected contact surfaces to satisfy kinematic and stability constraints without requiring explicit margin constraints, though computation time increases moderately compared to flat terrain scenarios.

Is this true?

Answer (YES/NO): NO